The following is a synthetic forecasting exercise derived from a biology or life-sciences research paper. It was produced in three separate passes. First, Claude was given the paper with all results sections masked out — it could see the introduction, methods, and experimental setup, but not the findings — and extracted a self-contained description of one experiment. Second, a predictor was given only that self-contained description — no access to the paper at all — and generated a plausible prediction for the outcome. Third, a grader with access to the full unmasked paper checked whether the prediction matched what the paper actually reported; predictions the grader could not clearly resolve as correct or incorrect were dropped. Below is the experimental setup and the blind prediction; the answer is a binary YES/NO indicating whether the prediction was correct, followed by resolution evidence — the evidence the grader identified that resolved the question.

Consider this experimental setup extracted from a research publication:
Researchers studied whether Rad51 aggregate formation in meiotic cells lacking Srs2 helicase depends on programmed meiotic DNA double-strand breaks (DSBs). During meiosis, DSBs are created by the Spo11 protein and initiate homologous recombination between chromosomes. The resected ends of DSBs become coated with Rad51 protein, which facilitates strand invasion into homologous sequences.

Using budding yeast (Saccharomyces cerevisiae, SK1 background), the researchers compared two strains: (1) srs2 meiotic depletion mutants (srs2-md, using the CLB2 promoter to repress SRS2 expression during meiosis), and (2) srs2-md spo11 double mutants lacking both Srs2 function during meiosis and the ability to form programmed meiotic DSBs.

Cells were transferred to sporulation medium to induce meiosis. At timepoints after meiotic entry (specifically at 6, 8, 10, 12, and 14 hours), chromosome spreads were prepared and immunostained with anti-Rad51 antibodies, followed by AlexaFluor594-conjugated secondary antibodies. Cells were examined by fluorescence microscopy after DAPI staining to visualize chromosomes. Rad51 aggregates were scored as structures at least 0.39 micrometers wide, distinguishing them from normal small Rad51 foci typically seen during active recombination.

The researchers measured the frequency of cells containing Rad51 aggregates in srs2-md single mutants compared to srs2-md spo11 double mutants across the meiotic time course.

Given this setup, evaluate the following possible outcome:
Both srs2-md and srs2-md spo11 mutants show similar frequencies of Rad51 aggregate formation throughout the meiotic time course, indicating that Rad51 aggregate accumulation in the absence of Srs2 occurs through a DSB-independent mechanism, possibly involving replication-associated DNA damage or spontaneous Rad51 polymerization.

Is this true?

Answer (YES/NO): NO